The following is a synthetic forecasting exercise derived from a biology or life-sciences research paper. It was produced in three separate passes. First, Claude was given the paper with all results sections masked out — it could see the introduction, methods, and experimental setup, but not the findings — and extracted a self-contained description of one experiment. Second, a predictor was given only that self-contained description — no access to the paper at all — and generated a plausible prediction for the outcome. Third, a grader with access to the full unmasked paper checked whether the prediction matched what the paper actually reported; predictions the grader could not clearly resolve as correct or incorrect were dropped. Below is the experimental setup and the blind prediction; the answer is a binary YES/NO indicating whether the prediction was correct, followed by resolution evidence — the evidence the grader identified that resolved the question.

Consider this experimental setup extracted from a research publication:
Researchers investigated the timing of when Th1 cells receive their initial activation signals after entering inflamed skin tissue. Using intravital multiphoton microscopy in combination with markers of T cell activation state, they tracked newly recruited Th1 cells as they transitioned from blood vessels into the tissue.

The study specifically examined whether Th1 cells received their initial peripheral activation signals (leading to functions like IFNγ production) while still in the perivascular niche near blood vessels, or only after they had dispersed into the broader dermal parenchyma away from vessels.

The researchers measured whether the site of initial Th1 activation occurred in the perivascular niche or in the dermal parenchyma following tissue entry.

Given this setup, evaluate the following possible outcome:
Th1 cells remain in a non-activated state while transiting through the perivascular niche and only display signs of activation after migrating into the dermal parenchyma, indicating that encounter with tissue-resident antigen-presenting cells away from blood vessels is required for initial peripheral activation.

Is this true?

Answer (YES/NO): NO